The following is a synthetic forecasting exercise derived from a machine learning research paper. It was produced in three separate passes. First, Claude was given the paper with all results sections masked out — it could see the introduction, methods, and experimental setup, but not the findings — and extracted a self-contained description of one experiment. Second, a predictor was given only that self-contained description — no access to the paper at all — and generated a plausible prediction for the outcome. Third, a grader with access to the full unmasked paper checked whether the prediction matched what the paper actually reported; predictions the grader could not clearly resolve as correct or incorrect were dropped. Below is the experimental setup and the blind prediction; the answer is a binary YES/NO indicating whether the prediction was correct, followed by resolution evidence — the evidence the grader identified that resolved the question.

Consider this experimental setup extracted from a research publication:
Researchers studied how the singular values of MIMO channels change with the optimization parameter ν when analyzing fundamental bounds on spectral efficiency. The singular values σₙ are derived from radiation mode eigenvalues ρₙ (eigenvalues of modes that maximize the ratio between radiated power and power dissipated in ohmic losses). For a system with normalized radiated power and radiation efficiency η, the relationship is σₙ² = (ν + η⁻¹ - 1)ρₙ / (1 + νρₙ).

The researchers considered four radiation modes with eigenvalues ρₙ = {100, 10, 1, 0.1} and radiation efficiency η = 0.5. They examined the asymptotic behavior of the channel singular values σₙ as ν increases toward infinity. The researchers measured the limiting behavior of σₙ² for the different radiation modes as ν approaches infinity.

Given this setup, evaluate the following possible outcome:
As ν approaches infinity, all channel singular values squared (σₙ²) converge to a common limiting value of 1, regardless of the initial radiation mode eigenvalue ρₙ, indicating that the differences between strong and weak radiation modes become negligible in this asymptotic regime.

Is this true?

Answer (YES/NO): YES